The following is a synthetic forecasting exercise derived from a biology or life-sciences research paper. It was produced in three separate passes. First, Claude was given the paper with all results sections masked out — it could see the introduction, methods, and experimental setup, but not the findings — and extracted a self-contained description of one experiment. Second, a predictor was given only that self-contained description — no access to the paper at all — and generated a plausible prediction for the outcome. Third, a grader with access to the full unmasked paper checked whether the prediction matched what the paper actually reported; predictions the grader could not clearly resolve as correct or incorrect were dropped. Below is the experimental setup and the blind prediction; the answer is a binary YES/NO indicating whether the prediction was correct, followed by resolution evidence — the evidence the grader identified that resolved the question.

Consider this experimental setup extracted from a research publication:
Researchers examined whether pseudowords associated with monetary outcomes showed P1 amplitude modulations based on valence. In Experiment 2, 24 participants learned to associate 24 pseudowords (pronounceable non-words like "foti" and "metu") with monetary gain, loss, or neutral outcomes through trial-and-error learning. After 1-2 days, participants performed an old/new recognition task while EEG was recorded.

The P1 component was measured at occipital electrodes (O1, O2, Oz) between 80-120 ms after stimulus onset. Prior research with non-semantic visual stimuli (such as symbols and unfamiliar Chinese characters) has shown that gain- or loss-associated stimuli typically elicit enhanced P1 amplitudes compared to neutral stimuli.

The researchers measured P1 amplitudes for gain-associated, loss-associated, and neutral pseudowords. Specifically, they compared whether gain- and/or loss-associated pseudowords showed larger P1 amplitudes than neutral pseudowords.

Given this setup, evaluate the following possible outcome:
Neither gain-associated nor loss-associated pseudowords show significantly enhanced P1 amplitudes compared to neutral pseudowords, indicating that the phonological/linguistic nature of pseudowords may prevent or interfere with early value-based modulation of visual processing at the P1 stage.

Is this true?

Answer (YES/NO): NO